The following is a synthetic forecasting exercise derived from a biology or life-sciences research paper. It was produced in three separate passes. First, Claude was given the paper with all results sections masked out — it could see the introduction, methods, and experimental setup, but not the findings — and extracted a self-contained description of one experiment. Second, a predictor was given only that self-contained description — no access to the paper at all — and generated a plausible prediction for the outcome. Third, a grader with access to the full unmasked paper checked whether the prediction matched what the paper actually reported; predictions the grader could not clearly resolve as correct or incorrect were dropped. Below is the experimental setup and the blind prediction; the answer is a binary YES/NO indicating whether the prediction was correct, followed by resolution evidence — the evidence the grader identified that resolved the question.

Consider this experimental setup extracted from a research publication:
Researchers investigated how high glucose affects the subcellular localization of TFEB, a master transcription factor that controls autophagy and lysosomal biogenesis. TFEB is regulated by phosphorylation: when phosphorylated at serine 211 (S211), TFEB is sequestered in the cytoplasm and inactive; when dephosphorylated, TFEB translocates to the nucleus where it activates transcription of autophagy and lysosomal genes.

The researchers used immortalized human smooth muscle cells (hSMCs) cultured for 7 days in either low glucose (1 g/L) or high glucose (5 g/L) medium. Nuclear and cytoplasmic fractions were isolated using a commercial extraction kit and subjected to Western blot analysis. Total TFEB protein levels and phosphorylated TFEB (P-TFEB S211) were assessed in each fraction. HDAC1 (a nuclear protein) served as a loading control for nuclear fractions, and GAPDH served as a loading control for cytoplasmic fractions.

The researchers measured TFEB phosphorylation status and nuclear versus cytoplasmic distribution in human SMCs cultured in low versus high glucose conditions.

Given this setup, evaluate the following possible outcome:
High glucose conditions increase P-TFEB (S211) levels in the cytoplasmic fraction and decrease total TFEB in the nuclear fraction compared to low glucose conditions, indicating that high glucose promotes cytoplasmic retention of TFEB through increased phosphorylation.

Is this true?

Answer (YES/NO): YES